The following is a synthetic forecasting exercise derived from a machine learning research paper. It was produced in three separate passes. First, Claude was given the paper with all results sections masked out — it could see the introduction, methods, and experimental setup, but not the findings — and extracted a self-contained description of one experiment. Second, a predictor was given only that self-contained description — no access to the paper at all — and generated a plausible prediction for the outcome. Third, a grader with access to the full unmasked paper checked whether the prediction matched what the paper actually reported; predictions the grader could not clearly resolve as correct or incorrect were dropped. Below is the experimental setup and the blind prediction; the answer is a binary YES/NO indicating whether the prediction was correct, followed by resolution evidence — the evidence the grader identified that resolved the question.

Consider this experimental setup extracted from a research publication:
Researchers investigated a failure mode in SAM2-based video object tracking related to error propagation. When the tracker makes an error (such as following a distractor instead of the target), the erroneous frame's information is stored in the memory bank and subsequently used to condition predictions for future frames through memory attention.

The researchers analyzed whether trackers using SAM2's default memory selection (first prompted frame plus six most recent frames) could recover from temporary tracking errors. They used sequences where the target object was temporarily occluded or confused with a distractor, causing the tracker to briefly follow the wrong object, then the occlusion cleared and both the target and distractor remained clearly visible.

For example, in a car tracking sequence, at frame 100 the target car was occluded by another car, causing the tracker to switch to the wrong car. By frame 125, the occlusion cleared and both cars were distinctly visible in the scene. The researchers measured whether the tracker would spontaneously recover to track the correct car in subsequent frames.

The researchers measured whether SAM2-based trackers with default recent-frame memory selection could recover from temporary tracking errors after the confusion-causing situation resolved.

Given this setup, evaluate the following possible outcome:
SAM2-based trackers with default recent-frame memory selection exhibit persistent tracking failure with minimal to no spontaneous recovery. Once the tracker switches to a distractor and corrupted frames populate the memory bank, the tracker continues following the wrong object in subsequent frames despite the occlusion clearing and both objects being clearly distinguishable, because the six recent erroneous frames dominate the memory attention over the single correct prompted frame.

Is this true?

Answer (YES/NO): YES